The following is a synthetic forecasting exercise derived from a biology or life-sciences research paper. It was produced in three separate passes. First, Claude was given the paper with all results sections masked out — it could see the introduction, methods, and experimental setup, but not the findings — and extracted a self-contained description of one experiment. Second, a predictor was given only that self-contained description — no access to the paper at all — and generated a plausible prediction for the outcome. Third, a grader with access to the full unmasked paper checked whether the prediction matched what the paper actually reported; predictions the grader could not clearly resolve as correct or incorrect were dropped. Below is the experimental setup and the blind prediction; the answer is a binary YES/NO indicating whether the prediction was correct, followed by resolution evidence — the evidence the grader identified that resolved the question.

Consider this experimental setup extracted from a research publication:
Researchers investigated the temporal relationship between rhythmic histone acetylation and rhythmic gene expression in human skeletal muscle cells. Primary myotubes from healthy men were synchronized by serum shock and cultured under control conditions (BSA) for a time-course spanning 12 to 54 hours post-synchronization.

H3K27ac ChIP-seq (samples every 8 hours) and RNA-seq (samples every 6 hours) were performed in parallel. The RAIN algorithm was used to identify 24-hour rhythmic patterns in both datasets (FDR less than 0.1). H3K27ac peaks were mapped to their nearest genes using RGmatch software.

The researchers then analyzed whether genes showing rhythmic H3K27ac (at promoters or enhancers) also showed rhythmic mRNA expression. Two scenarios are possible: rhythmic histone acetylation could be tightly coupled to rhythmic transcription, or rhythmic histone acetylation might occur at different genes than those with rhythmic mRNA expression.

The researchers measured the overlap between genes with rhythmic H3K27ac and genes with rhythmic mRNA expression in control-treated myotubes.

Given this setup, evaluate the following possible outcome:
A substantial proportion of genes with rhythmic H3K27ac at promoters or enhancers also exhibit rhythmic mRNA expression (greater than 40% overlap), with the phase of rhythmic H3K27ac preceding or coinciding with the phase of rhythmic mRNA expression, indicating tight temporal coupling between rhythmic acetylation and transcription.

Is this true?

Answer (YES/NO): NO